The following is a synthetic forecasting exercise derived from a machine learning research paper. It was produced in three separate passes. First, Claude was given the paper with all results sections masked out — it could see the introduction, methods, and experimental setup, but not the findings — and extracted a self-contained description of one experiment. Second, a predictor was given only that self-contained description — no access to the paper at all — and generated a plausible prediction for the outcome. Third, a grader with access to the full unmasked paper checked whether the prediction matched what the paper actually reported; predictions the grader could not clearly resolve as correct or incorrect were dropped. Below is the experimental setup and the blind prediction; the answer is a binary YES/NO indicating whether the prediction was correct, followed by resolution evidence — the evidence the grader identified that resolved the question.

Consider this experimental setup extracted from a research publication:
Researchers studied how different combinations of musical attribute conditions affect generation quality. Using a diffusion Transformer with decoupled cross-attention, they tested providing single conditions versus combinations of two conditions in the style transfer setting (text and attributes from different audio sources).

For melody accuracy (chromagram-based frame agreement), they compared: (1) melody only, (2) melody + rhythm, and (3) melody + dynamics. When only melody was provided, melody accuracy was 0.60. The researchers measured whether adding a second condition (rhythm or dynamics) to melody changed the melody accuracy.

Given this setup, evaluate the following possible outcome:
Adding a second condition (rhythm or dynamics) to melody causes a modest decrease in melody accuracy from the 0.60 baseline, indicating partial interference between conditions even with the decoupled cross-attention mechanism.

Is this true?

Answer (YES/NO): NO